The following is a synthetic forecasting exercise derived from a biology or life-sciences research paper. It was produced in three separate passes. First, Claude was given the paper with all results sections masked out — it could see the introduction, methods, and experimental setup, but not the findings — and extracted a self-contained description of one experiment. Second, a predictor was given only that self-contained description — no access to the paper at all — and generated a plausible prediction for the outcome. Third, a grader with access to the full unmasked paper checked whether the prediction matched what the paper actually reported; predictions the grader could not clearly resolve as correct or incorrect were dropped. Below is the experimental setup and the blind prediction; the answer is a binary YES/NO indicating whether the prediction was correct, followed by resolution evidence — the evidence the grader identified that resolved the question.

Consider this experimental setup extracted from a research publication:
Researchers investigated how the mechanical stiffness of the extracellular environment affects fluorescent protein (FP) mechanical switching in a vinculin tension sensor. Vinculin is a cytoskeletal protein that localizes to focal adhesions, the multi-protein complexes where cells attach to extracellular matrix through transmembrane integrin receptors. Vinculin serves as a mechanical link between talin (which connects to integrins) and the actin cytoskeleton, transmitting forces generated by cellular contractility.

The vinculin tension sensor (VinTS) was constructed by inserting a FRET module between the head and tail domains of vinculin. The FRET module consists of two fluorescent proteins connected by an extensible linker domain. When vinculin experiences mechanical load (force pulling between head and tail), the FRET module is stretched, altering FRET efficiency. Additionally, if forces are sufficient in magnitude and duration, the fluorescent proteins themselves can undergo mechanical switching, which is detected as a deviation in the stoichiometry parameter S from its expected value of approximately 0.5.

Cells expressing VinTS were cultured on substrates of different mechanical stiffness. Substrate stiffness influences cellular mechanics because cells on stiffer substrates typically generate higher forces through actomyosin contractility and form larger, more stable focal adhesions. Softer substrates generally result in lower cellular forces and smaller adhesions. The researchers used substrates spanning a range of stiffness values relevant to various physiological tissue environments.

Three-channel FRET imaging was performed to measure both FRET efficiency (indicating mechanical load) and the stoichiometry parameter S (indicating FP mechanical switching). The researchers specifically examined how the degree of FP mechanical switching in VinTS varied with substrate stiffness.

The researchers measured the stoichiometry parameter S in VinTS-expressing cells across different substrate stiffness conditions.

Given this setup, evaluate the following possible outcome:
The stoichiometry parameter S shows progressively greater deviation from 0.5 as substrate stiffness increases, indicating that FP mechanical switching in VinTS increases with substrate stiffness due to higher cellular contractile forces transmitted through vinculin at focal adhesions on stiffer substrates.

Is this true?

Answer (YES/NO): YES